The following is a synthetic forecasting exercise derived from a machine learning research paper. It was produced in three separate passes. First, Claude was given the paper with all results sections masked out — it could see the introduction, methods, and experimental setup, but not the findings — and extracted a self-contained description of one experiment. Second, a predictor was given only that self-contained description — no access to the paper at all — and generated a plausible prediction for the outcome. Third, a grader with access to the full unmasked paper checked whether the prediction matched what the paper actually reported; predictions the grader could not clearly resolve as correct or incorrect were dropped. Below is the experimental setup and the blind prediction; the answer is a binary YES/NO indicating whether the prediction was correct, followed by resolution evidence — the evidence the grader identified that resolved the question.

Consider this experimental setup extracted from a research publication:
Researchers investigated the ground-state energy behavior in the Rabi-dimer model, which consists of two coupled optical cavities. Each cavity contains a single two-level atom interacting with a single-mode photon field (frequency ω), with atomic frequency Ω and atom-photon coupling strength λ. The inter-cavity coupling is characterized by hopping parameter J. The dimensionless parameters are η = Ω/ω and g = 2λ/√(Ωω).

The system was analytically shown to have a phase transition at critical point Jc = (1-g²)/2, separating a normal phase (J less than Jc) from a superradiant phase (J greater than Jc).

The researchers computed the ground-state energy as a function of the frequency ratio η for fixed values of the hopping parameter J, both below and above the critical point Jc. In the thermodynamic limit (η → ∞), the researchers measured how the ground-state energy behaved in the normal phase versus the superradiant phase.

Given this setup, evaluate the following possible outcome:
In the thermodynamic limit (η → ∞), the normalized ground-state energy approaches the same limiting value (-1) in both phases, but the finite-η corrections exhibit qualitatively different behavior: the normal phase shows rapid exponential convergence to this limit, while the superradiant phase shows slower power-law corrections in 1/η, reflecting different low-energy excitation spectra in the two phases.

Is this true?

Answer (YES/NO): NO